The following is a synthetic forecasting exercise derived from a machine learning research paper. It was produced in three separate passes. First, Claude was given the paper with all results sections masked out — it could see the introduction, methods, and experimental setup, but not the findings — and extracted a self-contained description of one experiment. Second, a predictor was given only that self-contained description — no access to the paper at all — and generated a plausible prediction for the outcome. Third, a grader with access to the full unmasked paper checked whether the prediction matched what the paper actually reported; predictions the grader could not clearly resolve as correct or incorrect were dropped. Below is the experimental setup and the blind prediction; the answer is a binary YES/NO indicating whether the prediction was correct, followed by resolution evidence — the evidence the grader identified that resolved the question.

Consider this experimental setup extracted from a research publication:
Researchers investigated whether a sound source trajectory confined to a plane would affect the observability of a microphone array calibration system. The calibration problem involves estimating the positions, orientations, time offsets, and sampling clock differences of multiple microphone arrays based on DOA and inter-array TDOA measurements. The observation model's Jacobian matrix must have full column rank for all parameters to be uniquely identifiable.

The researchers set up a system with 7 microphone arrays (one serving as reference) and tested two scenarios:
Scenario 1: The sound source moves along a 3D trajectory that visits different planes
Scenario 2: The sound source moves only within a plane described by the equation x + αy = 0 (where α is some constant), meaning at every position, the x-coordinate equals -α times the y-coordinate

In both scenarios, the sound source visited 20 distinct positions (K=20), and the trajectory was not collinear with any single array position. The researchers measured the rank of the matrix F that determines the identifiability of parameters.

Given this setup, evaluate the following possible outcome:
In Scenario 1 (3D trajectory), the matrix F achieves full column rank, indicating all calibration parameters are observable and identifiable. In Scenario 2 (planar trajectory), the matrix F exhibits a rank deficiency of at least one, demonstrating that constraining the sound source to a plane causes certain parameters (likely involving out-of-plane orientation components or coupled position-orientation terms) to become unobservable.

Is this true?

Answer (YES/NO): YES